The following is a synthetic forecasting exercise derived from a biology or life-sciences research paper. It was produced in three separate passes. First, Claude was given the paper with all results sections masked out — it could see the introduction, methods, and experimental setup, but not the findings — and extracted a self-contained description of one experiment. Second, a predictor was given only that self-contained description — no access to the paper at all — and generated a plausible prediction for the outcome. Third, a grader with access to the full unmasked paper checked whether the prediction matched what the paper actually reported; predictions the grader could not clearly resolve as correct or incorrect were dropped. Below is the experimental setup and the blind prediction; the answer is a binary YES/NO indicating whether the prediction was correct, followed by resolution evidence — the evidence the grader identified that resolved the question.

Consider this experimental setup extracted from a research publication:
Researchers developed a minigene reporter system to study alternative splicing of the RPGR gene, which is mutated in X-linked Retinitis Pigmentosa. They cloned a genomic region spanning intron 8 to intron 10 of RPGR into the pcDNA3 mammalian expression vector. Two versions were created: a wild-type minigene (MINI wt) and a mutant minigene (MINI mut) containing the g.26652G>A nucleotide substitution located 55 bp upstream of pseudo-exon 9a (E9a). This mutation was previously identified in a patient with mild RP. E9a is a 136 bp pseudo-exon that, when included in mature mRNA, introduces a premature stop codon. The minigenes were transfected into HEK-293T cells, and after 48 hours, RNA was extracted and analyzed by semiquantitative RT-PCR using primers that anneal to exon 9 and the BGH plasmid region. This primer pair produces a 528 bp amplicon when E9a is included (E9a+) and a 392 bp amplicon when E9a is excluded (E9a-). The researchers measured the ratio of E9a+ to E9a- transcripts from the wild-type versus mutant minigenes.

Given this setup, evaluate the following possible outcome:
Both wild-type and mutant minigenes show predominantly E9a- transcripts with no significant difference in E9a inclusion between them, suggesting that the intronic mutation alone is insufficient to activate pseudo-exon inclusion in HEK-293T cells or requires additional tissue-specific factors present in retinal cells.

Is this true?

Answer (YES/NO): NO